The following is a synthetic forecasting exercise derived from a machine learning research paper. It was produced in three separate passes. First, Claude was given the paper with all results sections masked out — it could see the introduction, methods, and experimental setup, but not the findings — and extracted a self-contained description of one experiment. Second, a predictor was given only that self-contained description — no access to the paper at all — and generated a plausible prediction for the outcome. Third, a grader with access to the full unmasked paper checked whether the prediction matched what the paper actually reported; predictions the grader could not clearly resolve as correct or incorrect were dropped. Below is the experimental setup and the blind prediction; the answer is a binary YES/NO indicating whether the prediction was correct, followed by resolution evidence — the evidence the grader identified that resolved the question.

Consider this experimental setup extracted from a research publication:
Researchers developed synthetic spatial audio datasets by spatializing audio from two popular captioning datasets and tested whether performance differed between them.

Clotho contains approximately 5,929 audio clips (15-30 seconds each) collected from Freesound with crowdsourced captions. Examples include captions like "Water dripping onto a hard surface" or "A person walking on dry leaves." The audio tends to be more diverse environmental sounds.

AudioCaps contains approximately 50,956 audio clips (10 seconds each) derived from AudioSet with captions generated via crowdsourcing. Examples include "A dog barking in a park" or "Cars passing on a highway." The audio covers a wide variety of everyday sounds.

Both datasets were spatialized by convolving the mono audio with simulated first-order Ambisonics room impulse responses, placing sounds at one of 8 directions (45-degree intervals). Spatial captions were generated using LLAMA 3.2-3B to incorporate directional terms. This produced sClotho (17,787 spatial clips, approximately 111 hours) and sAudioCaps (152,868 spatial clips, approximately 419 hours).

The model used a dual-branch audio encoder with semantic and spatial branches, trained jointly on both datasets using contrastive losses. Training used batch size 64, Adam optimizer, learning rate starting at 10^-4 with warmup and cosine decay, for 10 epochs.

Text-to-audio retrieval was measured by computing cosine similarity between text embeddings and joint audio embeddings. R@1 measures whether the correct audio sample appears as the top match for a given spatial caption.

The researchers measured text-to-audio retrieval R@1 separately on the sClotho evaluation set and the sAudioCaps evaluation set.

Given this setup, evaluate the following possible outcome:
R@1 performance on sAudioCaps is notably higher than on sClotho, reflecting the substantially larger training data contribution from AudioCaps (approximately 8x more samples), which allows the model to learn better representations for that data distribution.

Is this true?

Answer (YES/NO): YES